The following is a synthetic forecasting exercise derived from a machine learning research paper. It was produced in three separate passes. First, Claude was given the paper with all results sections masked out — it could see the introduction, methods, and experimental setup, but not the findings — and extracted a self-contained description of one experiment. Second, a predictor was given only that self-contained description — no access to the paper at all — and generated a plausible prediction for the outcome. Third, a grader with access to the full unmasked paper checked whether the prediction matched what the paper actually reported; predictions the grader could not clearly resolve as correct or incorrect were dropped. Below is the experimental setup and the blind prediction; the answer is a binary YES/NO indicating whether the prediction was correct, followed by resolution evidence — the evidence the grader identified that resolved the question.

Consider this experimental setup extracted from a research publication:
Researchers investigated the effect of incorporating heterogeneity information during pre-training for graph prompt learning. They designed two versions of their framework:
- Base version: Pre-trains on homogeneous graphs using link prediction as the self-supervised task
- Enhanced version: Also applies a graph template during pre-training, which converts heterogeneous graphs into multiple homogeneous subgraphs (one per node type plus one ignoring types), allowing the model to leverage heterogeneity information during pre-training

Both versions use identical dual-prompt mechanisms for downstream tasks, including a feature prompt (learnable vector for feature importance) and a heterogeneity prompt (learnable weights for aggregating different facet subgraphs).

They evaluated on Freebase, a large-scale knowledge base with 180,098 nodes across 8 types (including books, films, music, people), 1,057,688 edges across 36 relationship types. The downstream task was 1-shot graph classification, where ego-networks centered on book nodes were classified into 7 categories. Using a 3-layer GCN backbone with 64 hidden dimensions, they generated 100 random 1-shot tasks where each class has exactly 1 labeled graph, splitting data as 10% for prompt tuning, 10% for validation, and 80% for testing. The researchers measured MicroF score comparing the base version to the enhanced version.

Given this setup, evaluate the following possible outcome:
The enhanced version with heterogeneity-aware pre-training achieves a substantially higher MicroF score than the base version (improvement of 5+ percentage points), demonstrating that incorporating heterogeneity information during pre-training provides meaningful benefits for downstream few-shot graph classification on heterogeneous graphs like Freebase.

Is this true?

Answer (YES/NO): NO